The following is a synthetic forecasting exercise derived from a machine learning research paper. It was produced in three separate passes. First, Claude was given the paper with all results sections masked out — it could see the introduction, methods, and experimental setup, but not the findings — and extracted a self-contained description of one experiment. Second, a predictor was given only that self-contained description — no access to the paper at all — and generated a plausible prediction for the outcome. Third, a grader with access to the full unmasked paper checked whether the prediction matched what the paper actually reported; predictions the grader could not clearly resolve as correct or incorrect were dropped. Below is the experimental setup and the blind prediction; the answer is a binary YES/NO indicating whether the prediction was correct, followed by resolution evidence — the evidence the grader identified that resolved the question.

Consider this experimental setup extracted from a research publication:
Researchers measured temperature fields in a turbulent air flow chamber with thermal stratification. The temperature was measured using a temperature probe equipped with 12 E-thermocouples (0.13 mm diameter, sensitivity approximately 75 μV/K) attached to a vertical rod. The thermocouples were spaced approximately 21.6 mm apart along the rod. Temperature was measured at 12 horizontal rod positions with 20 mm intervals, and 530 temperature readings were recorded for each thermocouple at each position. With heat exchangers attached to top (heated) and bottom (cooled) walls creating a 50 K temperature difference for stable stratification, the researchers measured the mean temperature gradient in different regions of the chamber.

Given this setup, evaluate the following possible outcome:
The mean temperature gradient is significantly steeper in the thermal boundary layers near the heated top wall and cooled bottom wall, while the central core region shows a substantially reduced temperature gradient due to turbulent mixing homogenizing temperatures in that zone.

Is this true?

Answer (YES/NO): YES